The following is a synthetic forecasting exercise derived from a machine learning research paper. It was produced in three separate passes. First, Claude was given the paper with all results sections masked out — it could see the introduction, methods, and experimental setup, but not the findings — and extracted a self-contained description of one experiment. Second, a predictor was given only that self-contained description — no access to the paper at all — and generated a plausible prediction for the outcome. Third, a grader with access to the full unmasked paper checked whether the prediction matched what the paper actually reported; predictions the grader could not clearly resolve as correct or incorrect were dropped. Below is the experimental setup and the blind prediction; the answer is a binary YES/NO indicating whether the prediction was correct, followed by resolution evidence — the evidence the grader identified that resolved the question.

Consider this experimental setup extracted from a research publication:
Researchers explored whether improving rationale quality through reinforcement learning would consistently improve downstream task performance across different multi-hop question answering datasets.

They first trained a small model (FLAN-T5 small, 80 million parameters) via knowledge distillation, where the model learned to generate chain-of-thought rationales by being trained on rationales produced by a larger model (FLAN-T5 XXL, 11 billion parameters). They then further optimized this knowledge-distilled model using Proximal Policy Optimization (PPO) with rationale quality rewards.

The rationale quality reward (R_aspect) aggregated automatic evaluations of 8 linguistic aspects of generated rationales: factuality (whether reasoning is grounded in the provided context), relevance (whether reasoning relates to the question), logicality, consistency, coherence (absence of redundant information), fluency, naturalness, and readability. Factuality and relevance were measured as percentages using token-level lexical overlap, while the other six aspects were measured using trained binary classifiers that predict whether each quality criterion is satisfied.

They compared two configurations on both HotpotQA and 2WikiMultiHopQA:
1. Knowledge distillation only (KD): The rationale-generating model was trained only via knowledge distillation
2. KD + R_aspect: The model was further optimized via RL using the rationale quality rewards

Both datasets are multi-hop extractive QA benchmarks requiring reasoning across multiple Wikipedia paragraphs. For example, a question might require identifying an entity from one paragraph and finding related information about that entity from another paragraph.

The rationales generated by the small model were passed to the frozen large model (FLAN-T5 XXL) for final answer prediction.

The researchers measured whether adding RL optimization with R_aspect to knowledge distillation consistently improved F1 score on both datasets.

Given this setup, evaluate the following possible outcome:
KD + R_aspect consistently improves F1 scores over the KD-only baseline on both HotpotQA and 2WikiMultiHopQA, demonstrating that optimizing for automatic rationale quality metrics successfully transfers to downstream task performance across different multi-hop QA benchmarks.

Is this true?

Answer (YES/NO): NO